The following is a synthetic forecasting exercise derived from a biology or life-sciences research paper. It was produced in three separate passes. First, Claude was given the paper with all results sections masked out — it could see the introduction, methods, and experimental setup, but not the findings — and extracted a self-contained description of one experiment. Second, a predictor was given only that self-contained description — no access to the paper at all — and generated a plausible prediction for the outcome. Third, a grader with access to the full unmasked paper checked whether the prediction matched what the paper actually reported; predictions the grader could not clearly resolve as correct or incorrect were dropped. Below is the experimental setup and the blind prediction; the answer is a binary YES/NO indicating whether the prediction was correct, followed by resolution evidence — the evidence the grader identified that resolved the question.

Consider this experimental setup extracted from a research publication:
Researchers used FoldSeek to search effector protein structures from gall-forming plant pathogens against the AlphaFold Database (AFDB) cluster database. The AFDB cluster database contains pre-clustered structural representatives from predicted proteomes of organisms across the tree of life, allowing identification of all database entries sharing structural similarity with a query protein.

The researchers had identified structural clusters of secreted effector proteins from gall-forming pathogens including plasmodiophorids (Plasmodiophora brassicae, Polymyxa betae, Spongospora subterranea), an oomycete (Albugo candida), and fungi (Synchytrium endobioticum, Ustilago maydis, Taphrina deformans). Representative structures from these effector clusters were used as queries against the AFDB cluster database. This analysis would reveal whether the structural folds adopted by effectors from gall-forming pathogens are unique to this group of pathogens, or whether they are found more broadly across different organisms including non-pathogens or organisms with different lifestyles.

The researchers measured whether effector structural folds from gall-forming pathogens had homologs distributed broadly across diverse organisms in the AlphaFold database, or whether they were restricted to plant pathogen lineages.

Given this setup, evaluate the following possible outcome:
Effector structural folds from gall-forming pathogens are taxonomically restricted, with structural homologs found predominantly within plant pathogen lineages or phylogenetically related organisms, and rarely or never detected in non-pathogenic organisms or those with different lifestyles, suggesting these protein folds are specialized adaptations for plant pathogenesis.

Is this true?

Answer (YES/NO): NO